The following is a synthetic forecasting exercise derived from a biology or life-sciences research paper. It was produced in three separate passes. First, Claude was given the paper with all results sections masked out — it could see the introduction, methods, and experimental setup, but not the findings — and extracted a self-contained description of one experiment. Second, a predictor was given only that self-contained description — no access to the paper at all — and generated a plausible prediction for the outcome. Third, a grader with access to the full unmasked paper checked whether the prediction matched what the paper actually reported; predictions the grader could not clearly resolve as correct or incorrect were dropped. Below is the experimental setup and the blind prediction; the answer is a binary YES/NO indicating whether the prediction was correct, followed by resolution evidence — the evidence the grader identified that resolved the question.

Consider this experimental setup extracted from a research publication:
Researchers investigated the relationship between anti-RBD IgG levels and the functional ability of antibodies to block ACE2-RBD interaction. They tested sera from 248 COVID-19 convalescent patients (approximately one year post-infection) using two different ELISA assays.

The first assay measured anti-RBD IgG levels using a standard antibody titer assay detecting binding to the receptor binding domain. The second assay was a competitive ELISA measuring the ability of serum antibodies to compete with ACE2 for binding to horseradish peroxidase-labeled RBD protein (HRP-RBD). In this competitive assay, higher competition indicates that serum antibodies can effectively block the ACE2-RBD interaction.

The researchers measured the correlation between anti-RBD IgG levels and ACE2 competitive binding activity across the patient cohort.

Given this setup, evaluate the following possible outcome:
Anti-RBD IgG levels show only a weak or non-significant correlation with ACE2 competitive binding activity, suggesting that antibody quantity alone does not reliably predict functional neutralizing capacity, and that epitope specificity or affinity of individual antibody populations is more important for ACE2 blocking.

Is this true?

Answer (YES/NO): NO